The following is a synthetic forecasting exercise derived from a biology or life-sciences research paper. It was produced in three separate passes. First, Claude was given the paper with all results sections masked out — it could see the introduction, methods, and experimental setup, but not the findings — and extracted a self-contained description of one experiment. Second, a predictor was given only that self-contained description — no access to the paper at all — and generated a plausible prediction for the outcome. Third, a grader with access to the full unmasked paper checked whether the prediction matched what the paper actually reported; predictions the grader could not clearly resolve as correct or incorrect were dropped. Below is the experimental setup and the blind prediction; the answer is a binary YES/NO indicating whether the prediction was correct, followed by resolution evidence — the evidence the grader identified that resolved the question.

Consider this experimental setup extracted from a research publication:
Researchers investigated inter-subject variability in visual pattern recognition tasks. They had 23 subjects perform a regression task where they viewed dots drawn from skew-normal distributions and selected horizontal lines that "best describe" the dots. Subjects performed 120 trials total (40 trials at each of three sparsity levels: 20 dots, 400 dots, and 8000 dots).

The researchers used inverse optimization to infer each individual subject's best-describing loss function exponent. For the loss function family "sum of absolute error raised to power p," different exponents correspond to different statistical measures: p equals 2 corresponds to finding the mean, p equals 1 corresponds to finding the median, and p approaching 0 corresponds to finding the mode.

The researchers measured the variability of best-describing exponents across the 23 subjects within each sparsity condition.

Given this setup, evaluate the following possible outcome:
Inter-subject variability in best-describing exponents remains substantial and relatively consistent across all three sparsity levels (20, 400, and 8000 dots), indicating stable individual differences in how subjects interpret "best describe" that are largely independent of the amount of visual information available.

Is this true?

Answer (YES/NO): YES